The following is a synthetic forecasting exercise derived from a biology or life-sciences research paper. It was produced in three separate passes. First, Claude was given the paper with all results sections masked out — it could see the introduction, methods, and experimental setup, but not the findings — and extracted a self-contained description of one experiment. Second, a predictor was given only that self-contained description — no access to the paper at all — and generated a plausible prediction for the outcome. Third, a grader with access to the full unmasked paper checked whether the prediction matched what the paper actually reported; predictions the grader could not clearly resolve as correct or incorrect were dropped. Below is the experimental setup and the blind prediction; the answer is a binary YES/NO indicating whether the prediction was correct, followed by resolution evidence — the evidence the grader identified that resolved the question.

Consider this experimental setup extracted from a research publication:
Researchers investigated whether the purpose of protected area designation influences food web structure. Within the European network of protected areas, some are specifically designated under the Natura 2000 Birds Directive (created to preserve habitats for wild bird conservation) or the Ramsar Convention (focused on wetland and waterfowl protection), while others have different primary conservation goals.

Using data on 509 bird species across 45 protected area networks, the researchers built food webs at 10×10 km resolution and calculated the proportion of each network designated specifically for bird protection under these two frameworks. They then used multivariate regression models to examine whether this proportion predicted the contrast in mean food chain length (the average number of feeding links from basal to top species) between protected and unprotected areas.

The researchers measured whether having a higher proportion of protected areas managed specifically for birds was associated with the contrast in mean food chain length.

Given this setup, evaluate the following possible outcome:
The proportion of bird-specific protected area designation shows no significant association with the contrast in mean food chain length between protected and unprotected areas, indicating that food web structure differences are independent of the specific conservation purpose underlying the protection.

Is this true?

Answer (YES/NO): NO